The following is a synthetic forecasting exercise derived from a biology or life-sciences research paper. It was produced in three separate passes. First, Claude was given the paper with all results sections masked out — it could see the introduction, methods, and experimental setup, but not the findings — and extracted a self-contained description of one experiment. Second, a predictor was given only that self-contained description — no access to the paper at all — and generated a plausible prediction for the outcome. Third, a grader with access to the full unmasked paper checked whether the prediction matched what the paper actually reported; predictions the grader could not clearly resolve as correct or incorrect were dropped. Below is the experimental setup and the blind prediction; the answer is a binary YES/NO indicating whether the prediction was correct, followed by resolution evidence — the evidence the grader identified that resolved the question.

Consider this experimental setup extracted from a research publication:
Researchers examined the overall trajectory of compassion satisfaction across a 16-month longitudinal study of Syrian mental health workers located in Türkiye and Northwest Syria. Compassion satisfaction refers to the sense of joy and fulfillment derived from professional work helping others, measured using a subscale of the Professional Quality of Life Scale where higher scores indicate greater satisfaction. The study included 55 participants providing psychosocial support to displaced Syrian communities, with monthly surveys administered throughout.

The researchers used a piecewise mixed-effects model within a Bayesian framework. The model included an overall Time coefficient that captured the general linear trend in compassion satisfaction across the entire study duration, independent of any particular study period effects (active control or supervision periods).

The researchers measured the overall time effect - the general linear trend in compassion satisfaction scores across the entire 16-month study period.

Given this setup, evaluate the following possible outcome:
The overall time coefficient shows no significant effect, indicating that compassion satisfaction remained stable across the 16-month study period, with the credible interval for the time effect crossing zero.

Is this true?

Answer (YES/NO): NO